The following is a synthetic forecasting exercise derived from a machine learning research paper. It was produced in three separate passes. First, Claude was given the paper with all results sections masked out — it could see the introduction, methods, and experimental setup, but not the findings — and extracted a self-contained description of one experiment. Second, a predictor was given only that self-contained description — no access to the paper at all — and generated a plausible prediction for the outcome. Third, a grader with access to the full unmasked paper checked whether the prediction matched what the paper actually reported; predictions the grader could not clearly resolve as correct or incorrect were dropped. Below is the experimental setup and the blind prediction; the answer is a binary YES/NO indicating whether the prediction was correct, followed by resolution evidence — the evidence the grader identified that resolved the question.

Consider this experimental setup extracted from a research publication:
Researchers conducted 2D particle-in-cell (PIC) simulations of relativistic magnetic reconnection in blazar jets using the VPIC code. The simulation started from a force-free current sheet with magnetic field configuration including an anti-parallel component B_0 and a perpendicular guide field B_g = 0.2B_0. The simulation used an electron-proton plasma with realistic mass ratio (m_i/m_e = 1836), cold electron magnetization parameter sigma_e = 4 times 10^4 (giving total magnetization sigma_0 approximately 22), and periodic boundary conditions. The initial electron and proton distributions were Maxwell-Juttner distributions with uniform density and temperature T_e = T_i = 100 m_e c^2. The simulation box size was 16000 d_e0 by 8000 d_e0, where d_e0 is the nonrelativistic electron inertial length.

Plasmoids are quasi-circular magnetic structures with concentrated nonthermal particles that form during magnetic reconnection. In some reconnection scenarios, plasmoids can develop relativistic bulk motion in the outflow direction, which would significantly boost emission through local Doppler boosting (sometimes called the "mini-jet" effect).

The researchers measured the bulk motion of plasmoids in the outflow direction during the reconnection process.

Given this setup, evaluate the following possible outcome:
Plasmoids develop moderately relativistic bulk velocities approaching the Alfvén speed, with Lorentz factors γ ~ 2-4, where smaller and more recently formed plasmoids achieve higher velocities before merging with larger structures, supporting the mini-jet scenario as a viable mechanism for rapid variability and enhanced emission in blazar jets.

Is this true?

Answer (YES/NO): NO